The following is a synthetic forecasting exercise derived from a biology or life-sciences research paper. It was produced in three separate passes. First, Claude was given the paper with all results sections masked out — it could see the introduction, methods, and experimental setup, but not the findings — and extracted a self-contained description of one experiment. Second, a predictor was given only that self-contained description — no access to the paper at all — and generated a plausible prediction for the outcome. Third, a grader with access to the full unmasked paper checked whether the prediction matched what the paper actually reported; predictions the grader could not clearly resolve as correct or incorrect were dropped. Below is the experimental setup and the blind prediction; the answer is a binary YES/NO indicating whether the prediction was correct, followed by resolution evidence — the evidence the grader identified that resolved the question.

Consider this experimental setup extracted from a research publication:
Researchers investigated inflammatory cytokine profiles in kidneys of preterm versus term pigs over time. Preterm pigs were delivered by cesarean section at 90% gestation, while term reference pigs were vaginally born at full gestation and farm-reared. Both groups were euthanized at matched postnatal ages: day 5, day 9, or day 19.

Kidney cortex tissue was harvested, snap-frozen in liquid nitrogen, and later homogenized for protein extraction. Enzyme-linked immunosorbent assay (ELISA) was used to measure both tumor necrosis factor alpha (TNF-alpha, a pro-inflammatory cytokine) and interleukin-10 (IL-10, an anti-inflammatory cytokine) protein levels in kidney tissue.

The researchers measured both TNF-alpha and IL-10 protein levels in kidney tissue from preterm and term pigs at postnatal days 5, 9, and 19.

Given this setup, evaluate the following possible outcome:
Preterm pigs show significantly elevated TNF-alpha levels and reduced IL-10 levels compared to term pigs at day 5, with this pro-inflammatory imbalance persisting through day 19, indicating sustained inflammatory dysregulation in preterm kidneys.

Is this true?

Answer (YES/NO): NO